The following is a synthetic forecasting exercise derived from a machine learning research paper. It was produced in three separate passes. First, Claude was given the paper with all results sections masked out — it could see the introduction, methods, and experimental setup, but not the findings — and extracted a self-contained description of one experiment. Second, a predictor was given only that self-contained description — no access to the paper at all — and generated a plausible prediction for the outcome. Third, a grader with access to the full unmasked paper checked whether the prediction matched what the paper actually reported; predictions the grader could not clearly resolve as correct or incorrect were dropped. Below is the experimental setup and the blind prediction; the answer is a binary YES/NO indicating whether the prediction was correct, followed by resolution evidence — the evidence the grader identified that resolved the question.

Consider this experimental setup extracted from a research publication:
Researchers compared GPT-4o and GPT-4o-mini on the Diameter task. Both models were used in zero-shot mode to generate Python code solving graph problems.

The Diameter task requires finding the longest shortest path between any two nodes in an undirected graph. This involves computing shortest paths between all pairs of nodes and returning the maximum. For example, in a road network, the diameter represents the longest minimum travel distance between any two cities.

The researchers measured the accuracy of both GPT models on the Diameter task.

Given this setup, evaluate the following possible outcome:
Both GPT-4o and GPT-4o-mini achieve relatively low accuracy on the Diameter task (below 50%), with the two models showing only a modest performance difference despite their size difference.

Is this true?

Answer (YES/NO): NO